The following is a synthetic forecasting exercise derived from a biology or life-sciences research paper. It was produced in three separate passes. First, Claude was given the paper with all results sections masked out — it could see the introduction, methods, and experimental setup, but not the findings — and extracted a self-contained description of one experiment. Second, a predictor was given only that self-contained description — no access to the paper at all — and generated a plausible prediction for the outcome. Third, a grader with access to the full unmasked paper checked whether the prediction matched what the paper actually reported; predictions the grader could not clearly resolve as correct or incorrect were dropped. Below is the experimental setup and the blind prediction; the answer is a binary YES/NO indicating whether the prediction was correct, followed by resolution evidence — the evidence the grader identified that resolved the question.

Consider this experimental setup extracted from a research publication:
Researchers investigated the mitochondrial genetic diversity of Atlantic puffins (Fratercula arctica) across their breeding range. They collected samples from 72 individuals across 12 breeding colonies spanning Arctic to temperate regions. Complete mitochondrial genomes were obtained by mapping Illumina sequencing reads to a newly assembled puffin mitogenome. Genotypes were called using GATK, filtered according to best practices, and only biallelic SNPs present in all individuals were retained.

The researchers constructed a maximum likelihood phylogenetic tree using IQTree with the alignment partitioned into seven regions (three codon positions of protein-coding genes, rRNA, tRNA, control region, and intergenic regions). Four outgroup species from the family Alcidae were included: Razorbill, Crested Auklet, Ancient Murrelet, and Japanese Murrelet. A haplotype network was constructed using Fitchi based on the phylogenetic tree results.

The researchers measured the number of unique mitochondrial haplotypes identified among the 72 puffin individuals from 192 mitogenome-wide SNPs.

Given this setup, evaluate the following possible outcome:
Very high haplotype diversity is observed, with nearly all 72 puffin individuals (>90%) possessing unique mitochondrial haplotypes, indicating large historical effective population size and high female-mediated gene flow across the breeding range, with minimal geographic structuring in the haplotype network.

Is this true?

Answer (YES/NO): YES